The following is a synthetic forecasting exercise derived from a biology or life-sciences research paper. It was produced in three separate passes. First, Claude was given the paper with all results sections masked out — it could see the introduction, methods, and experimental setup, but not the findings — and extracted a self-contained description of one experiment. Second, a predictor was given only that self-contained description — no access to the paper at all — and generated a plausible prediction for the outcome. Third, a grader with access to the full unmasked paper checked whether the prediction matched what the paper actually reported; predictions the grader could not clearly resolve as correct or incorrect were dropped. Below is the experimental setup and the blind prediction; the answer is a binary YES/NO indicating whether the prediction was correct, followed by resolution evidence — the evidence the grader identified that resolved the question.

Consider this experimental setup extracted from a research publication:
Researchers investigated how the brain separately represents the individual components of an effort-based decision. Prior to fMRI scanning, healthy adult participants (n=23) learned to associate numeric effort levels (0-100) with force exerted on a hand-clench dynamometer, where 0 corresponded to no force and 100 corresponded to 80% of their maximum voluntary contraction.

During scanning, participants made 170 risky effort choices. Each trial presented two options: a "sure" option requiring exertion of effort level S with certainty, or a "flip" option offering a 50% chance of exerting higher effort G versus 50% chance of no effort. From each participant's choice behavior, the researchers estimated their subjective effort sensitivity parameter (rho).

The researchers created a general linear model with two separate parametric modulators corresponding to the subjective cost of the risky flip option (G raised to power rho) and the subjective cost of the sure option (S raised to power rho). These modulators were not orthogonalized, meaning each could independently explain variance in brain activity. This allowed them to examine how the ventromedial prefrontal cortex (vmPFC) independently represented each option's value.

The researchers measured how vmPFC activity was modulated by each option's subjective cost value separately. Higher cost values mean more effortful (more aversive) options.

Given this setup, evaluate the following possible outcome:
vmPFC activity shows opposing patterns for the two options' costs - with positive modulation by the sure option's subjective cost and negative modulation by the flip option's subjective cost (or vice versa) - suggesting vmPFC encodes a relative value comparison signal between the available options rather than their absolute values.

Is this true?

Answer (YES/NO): YES